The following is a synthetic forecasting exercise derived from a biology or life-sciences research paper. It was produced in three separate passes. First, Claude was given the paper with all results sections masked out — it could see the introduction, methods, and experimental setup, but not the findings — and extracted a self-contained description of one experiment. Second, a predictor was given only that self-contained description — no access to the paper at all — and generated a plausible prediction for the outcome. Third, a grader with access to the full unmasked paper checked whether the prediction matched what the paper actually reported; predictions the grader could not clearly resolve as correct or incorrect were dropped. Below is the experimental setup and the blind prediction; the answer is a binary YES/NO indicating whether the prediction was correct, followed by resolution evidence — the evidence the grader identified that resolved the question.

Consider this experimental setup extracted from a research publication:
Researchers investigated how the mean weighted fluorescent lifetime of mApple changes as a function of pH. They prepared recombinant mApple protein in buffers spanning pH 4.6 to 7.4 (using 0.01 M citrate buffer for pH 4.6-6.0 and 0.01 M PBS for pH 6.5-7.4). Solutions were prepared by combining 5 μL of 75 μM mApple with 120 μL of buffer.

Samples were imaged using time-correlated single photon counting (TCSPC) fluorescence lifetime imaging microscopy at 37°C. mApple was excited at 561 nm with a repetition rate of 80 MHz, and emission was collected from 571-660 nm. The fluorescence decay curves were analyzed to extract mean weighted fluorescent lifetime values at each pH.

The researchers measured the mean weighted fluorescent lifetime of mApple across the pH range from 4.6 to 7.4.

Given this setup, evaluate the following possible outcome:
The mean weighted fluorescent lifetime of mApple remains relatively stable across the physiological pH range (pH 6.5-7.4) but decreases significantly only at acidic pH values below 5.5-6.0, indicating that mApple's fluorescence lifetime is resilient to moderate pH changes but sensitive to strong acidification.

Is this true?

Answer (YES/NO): NO